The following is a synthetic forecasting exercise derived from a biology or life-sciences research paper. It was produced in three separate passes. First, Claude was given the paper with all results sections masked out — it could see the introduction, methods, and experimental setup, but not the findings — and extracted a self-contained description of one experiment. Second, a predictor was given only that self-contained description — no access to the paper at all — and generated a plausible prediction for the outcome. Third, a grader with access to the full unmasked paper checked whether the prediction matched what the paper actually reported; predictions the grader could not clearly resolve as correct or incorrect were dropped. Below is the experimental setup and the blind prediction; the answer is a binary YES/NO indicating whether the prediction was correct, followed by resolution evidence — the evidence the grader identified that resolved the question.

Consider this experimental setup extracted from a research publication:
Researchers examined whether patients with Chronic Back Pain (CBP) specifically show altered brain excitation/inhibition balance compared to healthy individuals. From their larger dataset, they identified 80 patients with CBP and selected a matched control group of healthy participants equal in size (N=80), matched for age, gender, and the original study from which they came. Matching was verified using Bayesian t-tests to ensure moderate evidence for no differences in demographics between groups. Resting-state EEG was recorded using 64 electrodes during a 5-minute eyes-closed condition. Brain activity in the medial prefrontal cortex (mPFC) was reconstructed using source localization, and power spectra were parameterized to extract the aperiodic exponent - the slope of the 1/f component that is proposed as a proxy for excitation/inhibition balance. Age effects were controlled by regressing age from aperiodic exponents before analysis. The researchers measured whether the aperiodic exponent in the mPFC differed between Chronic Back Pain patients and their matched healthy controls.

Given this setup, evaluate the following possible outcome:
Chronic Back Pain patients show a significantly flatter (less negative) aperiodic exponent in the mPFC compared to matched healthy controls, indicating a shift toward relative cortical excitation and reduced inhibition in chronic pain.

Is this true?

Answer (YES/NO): NO